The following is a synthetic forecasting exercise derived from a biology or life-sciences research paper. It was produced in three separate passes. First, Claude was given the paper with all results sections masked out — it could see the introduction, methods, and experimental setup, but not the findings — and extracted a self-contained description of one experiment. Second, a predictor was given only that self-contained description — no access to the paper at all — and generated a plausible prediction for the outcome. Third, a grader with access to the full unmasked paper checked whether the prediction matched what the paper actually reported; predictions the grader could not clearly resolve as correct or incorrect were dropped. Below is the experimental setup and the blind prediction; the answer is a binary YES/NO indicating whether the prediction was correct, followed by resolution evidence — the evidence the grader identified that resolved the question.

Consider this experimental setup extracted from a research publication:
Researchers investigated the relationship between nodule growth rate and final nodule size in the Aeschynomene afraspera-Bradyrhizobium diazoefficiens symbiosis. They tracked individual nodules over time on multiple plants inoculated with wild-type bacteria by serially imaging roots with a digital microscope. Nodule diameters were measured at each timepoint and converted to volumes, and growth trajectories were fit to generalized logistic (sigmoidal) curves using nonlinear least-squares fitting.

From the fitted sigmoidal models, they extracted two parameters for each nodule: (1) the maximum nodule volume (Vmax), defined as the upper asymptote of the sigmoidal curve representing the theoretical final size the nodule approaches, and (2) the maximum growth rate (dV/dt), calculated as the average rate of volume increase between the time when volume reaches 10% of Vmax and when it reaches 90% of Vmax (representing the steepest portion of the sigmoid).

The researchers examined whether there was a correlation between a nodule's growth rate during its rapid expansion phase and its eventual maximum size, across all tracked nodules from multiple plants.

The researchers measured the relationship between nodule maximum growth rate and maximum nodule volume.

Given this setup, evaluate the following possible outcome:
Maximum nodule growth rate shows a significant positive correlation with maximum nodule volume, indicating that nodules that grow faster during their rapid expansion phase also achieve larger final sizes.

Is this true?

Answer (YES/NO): YES